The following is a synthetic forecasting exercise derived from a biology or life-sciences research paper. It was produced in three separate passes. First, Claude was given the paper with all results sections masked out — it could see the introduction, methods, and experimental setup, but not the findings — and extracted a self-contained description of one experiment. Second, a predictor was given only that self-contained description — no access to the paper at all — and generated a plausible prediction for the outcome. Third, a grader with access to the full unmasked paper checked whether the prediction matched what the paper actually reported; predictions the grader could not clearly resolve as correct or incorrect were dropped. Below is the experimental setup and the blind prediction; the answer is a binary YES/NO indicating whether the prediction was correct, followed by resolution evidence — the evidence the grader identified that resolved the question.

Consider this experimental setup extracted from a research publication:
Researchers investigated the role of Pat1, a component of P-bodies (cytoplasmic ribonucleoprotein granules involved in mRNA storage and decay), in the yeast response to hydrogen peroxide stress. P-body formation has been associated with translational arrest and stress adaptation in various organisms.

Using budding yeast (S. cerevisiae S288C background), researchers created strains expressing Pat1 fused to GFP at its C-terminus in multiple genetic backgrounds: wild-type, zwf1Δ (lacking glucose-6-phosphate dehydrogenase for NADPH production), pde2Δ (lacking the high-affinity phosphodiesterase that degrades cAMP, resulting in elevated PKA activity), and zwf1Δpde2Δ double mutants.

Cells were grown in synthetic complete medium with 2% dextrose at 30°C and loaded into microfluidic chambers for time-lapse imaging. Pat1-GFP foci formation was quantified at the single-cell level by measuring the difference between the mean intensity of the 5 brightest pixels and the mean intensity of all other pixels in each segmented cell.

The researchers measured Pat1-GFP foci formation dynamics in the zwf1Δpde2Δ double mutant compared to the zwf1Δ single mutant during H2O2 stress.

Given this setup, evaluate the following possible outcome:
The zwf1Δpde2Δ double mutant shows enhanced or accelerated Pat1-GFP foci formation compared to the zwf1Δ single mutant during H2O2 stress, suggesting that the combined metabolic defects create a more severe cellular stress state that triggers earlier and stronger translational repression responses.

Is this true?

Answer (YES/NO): NO